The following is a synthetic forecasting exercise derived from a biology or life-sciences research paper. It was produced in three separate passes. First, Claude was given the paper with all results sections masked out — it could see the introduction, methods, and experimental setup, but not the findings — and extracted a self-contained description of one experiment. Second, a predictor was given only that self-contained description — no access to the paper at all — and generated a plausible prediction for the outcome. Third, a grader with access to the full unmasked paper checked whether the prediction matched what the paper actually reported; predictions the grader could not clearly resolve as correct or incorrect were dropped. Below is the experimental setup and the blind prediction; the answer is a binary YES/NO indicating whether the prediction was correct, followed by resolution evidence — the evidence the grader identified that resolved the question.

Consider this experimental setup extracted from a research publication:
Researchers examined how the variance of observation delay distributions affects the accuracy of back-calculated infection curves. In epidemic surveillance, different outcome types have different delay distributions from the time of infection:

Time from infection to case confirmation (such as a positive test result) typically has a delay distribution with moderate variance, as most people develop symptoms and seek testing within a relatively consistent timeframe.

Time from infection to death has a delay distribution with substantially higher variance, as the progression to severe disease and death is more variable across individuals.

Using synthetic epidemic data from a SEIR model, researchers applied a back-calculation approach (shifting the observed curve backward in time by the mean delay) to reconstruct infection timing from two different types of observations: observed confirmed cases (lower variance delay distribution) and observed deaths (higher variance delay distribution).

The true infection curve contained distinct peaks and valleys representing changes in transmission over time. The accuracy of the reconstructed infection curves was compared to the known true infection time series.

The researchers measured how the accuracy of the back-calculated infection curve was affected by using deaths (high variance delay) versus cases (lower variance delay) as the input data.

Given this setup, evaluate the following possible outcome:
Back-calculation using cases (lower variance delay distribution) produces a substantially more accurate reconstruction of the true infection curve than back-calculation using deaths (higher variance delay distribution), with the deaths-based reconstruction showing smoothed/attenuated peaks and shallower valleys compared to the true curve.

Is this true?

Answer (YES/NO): YES